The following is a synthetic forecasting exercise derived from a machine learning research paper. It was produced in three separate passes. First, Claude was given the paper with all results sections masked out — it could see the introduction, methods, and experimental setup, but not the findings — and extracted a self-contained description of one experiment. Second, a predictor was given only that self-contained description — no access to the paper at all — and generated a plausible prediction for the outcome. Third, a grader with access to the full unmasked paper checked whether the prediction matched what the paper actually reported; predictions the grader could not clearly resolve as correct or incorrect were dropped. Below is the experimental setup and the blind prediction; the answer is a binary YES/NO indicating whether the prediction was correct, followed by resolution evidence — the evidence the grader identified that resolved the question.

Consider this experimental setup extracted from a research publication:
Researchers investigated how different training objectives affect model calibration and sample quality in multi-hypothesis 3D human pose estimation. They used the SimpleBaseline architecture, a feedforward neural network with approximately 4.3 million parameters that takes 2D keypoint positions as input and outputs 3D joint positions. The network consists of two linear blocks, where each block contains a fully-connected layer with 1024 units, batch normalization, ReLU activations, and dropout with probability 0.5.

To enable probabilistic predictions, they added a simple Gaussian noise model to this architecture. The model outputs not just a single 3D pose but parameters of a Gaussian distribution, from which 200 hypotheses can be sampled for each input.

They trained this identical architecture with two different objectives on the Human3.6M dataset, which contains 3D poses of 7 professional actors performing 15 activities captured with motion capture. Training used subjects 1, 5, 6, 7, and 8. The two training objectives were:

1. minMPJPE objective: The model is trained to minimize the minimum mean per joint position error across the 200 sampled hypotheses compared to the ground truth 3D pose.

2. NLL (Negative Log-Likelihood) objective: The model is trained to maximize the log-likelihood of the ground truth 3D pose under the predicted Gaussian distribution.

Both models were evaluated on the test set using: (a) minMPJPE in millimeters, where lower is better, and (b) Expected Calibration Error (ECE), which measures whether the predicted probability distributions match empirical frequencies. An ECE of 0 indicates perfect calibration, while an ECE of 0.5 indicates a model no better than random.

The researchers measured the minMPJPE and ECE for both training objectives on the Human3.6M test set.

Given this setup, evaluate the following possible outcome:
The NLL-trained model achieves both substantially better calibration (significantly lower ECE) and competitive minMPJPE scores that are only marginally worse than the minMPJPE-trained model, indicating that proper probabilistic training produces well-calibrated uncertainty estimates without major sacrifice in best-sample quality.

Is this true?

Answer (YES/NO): NO